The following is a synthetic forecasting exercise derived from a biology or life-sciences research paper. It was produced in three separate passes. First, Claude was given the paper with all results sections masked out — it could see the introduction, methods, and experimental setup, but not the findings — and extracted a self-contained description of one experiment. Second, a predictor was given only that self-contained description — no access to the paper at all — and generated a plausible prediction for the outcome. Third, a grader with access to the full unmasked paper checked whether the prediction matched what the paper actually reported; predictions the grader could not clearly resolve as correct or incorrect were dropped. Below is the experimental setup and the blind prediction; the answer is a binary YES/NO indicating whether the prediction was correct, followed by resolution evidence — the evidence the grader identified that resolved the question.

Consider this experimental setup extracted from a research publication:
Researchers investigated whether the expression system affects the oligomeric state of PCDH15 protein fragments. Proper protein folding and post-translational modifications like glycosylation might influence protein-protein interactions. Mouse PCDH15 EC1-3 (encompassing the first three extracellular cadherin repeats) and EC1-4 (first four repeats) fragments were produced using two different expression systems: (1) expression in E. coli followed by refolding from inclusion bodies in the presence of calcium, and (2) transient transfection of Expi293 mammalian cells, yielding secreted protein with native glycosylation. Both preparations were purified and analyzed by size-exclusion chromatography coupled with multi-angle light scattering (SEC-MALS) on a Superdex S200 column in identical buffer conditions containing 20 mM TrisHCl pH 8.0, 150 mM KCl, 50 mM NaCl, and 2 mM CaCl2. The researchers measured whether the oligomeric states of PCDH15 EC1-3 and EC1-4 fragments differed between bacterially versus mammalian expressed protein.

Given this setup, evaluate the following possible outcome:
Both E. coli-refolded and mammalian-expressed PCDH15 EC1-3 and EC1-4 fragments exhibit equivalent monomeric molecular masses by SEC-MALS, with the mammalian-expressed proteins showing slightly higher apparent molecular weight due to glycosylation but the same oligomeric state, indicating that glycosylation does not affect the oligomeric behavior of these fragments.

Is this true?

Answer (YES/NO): NO